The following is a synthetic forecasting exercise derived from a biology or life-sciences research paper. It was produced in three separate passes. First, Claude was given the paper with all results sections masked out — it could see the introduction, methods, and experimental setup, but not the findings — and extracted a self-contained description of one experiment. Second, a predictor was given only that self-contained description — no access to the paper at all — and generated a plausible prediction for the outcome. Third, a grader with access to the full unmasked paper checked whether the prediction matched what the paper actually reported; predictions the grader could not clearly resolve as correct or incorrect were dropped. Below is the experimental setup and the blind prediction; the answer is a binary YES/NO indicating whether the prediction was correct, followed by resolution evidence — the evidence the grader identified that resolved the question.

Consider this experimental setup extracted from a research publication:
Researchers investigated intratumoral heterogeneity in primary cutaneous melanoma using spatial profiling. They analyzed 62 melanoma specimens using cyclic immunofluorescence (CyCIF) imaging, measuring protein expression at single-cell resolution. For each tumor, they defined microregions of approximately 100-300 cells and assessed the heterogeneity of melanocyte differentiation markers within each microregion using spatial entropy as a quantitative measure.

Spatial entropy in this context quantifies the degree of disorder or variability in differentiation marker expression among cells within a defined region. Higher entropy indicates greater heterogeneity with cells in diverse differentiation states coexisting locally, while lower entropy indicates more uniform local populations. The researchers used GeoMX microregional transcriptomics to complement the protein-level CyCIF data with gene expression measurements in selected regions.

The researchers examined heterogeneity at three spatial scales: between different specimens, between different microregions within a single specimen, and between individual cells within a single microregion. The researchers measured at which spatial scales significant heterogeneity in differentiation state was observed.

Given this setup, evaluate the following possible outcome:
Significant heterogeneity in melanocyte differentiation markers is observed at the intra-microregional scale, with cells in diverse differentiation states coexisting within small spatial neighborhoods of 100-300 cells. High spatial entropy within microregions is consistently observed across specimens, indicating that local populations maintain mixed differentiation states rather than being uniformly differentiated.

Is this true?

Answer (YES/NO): NO